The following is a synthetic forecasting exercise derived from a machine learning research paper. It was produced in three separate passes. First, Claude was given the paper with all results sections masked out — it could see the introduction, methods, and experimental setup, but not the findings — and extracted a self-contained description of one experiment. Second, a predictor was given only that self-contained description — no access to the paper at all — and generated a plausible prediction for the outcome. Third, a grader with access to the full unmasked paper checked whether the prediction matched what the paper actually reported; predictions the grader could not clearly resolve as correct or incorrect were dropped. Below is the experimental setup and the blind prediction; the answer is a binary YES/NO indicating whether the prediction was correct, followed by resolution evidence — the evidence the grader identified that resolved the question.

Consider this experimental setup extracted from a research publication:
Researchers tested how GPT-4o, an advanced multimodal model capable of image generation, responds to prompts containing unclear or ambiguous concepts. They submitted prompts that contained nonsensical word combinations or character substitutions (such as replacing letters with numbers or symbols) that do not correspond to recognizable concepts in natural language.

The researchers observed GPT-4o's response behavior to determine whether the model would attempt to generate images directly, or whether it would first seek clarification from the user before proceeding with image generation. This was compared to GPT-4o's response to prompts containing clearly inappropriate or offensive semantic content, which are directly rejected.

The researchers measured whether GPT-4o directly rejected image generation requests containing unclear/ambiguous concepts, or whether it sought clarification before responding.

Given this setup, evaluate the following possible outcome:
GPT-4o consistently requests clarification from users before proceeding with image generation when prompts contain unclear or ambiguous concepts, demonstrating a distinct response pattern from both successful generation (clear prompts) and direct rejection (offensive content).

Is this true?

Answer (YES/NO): YES